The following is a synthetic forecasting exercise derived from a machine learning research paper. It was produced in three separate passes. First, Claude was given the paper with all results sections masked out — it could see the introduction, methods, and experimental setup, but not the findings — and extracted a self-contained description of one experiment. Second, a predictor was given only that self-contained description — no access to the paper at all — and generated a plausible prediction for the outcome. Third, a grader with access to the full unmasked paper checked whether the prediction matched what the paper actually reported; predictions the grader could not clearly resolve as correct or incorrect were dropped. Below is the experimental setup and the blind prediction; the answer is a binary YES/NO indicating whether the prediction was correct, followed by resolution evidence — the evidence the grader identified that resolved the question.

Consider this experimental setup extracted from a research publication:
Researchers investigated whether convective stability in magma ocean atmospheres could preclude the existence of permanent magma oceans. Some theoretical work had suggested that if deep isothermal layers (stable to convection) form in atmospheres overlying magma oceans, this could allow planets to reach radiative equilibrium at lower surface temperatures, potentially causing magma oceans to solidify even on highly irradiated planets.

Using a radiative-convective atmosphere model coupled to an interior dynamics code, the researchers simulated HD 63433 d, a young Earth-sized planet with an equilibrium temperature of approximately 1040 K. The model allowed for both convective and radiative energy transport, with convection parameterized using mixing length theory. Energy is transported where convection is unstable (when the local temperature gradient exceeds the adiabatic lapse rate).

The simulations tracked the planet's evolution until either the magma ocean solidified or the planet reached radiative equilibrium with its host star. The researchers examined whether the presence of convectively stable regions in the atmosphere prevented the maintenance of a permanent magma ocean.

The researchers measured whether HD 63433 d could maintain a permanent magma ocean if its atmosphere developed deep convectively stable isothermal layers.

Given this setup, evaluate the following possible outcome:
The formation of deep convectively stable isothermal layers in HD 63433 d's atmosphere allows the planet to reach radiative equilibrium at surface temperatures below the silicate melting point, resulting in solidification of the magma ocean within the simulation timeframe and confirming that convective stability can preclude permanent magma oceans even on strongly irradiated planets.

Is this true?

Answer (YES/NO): NO